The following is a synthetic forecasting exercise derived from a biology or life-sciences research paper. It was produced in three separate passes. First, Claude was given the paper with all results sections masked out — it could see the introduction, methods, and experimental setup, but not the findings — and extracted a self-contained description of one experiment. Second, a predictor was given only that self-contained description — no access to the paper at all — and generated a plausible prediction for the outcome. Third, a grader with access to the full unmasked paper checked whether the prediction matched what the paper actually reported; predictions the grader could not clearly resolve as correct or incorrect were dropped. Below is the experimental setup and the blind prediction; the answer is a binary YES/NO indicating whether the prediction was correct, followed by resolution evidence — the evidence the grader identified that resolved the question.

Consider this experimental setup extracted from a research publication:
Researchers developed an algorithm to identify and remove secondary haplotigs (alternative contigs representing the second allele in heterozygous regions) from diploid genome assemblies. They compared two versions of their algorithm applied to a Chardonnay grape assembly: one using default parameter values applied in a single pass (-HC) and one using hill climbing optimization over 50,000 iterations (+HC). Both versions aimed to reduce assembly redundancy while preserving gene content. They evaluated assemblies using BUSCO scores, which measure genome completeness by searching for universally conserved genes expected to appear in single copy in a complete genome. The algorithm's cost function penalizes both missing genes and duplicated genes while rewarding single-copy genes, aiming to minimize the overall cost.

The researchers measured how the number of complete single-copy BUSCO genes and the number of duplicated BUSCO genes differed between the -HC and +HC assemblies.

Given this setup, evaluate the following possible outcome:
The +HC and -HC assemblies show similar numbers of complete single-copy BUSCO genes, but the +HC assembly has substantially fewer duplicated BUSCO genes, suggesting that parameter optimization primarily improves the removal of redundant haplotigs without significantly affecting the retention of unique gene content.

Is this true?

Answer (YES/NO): NO